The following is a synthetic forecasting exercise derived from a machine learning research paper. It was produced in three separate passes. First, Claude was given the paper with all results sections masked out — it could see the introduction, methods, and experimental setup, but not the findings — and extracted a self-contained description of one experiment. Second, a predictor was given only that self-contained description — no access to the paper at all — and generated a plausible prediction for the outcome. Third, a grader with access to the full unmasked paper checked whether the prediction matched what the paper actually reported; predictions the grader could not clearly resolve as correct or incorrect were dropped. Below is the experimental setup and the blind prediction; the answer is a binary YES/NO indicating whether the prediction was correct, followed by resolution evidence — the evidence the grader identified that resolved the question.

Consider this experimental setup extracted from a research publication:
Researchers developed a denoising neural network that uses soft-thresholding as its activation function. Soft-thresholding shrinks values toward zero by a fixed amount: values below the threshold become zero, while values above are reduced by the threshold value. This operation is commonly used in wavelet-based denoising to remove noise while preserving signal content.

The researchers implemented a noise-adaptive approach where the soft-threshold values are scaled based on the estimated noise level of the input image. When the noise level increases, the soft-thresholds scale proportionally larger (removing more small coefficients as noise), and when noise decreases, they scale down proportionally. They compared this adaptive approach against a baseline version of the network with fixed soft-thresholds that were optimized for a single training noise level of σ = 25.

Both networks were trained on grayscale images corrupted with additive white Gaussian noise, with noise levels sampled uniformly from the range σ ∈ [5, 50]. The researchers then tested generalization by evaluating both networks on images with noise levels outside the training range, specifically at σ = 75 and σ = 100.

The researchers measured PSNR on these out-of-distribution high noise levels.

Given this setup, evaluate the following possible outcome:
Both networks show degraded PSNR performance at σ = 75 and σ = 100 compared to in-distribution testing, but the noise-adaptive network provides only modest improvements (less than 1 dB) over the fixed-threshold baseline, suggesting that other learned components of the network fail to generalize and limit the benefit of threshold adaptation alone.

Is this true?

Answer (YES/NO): NO